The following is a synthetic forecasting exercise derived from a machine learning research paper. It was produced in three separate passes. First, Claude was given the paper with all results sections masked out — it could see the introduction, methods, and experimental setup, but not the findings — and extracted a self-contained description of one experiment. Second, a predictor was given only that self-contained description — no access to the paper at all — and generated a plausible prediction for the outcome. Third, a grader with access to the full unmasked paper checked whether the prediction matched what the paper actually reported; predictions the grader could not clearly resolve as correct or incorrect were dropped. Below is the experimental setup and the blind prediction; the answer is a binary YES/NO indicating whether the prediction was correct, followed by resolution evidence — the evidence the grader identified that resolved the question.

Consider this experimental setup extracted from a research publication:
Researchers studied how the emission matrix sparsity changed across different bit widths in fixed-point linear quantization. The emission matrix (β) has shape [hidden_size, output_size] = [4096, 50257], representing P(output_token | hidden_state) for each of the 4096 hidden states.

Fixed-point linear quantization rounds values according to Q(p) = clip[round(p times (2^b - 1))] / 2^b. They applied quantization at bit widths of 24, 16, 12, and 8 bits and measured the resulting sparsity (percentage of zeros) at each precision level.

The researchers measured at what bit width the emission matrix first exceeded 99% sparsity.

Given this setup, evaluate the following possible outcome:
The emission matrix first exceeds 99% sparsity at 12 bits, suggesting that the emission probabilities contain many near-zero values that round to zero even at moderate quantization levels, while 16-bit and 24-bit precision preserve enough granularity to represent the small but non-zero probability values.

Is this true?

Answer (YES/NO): NO